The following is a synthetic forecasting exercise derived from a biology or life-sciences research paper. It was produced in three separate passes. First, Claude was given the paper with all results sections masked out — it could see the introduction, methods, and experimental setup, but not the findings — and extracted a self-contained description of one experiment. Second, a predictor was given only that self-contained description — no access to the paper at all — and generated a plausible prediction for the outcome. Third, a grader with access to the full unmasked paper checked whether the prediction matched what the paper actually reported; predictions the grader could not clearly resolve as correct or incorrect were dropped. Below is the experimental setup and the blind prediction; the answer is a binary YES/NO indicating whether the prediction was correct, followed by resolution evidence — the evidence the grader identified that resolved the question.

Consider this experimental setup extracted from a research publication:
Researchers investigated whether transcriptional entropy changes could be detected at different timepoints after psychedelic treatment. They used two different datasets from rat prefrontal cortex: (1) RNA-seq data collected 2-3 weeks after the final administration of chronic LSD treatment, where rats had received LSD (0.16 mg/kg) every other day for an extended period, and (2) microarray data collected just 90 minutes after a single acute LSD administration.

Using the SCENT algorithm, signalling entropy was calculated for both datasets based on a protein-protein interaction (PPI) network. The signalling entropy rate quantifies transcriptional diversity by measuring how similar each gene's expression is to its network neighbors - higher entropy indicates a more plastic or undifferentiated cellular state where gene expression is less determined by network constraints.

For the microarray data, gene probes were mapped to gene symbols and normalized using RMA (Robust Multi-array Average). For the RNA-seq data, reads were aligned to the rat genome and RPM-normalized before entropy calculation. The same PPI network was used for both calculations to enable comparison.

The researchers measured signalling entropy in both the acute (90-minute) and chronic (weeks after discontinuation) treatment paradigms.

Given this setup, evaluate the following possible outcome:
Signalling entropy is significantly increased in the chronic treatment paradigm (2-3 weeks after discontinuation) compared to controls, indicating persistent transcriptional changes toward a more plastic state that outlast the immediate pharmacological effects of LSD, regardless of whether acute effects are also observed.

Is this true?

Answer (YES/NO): YES